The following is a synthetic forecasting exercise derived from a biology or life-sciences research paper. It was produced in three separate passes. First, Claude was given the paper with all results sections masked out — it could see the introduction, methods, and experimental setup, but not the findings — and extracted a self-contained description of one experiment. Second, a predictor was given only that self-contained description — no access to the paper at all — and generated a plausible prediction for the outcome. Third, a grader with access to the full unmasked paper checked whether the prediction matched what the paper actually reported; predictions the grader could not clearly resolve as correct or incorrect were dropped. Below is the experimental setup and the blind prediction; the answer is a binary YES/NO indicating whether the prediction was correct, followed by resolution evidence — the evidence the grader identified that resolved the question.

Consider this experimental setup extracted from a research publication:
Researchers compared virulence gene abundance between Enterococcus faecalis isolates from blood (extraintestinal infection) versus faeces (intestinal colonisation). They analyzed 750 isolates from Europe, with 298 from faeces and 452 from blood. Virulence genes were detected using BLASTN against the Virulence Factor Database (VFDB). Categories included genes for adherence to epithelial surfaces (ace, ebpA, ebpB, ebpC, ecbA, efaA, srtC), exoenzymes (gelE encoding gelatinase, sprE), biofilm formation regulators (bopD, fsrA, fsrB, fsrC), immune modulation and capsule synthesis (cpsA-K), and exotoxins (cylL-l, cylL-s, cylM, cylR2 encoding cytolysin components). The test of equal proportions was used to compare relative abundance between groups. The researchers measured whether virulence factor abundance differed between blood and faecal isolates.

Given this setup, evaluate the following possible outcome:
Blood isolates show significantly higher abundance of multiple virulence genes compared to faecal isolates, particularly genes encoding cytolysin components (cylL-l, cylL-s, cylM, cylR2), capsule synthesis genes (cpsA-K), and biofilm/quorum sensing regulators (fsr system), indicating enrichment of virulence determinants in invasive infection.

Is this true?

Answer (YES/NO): NO